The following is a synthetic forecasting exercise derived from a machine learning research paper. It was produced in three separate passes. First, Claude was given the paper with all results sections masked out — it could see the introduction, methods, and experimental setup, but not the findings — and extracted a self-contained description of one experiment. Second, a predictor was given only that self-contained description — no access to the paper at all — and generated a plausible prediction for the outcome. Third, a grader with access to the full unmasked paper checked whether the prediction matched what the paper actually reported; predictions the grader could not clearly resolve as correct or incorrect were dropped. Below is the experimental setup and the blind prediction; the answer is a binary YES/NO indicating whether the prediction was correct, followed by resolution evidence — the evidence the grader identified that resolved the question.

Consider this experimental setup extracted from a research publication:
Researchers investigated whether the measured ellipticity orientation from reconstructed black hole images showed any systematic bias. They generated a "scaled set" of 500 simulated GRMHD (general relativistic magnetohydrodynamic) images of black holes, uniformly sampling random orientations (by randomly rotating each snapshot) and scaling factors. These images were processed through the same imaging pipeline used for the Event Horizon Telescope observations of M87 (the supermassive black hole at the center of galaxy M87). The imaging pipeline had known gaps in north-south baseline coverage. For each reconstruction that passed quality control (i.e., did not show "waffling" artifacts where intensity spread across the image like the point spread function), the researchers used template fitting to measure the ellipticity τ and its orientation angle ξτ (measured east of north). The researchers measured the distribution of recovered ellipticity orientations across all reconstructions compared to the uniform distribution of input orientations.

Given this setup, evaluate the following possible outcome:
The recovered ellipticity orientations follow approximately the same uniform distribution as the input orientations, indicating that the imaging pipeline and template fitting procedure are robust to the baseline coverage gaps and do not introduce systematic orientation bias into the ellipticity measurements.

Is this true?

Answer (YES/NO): NO